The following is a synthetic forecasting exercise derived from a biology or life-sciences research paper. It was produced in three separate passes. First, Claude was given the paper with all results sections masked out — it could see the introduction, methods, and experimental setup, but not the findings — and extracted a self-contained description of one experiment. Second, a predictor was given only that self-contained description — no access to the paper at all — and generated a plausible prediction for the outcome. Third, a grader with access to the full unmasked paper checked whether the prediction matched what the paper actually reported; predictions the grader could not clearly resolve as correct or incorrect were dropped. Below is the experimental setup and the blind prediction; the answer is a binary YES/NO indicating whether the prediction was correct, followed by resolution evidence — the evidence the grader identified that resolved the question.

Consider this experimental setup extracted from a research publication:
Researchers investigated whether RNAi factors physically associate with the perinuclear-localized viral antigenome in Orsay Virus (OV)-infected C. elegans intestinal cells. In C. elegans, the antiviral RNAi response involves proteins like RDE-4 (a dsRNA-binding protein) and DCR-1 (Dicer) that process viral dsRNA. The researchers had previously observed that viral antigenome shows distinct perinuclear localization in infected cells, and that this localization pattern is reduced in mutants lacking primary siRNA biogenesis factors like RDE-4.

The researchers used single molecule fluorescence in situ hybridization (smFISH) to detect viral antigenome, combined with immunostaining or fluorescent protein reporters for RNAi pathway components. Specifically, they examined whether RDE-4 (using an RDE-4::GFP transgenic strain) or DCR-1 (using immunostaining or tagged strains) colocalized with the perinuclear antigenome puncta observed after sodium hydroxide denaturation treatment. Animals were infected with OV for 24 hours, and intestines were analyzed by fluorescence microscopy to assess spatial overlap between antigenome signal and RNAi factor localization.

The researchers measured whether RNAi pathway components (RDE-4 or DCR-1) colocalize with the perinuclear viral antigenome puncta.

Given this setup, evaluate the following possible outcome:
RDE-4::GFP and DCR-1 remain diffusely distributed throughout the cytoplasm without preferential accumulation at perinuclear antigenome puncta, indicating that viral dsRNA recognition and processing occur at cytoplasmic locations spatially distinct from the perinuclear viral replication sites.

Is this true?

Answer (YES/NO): NO